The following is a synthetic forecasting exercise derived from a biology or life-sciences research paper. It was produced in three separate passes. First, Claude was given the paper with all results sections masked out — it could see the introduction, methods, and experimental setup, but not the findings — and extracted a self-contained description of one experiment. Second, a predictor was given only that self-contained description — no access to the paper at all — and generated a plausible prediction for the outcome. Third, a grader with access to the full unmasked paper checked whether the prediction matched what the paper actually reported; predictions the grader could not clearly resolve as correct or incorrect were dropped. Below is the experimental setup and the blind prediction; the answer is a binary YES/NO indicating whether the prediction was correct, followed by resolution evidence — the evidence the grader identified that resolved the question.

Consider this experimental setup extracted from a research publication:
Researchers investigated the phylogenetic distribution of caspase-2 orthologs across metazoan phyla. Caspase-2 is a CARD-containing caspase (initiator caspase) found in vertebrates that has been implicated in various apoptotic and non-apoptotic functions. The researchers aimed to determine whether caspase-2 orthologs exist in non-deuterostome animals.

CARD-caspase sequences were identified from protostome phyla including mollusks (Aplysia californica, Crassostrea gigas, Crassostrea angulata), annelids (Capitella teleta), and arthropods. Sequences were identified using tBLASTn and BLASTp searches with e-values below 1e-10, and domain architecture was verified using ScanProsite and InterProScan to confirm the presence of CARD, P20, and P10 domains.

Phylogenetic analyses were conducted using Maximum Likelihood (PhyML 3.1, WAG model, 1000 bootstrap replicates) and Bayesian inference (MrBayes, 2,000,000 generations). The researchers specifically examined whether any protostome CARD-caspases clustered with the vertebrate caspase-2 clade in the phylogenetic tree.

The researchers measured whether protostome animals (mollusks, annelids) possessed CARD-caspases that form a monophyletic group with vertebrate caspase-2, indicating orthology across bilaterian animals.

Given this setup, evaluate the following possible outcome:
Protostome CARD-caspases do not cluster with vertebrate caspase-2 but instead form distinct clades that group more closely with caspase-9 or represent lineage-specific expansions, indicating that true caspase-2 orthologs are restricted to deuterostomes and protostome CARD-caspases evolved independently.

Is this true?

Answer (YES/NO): NO